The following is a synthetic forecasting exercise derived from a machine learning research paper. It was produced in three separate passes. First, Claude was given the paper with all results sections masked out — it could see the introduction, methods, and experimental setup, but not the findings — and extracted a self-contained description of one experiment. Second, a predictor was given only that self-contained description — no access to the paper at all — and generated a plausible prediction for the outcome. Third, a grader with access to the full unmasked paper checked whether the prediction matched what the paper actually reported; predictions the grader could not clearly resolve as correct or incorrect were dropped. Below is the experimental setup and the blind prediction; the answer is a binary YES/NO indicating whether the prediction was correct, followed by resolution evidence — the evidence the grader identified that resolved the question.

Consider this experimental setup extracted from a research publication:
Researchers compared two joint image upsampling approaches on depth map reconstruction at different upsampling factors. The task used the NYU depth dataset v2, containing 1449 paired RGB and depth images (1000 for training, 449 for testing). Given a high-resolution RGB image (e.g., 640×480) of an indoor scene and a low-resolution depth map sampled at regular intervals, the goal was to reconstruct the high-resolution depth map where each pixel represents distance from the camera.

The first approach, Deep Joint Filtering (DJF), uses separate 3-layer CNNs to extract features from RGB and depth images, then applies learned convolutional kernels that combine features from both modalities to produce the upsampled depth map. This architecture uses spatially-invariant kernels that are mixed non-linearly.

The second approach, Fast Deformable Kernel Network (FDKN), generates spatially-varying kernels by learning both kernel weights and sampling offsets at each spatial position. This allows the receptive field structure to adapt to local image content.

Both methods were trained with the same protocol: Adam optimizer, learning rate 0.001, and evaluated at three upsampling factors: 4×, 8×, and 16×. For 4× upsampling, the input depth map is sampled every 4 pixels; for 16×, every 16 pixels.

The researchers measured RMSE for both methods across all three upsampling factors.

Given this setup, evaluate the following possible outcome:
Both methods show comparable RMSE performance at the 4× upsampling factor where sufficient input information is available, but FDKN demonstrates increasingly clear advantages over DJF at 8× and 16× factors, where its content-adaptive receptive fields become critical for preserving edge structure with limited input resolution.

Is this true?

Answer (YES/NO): NO